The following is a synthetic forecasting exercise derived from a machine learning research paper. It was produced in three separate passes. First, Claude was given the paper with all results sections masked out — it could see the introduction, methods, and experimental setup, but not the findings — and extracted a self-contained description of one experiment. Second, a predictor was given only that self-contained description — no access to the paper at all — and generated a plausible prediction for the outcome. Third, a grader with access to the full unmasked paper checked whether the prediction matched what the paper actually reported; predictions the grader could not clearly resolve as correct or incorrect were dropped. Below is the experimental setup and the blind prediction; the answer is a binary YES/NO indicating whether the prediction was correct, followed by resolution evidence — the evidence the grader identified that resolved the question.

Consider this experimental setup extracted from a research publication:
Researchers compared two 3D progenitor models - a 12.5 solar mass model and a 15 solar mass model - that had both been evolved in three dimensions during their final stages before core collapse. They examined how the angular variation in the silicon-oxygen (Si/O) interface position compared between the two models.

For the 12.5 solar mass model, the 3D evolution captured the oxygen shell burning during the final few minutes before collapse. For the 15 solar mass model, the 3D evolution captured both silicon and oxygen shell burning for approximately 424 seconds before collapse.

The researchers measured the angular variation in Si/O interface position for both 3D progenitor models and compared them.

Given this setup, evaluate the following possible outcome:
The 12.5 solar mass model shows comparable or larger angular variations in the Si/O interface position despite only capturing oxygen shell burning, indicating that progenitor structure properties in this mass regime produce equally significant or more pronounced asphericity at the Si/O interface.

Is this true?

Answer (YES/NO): YES